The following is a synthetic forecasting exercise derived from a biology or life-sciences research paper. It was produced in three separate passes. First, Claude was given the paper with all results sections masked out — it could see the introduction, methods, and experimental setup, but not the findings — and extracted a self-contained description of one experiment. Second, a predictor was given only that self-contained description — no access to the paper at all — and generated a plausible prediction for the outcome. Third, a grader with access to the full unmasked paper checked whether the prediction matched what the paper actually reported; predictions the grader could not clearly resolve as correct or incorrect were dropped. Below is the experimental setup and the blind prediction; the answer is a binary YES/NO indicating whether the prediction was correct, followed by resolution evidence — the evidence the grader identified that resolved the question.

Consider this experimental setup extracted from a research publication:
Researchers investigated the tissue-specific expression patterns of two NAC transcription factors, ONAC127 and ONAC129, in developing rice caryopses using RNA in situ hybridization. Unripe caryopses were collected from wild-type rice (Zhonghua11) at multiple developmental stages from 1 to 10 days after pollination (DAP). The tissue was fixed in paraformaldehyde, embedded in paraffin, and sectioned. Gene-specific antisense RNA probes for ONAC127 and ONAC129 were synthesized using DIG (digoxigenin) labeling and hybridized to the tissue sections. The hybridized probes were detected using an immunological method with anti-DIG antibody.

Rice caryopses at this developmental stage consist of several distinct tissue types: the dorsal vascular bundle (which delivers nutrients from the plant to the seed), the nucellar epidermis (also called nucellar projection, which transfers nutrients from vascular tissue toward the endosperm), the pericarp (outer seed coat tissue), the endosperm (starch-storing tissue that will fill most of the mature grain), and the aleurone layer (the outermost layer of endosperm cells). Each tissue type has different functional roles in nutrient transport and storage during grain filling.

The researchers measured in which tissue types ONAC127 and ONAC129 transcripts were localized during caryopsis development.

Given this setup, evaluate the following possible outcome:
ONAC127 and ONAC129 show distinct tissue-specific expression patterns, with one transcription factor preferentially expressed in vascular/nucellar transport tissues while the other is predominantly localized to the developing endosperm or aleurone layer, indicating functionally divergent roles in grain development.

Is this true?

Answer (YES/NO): NO